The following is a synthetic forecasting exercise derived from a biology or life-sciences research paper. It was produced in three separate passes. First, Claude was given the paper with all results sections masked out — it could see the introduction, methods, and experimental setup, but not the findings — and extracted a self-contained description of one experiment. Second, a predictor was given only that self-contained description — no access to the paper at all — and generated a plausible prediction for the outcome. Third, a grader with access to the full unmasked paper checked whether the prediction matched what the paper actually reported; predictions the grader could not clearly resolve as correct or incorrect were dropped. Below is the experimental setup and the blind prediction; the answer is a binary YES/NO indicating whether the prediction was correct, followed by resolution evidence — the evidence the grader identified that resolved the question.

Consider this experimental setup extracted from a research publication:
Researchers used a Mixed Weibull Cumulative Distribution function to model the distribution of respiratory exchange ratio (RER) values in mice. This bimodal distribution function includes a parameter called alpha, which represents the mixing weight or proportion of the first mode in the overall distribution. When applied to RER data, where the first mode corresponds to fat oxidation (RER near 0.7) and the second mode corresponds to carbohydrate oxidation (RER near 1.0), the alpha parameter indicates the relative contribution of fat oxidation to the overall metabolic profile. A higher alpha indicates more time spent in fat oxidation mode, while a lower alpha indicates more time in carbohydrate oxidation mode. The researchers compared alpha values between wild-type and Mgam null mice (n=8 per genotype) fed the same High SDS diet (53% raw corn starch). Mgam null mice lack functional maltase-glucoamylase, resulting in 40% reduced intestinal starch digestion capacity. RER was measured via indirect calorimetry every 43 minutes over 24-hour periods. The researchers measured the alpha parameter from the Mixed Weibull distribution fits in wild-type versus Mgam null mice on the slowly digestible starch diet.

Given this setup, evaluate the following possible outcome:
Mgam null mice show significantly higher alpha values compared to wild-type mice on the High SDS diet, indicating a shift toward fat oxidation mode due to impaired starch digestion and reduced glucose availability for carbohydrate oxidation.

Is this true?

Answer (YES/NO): NO